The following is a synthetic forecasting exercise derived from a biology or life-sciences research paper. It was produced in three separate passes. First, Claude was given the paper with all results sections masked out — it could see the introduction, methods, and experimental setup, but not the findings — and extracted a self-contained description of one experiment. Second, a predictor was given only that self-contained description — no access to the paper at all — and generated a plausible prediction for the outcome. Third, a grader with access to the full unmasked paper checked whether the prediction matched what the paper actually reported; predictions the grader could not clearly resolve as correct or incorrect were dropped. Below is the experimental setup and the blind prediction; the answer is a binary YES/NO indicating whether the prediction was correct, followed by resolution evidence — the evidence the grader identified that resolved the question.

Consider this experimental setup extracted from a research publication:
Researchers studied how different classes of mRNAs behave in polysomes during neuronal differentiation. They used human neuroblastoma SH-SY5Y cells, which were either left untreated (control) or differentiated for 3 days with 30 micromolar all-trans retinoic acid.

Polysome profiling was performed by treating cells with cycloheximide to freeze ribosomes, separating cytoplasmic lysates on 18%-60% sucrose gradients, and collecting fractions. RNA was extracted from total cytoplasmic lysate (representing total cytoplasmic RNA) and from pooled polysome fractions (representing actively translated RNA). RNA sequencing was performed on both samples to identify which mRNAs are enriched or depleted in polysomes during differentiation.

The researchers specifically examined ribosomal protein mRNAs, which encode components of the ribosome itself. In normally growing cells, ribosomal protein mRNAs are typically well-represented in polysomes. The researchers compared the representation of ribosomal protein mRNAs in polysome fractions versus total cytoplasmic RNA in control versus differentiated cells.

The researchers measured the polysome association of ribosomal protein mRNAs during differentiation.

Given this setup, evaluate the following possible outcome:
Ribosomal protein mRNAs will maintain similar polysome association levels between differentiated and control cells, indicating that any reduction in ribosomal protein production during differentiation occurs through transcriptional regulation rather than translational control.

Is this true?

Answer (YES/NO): NO